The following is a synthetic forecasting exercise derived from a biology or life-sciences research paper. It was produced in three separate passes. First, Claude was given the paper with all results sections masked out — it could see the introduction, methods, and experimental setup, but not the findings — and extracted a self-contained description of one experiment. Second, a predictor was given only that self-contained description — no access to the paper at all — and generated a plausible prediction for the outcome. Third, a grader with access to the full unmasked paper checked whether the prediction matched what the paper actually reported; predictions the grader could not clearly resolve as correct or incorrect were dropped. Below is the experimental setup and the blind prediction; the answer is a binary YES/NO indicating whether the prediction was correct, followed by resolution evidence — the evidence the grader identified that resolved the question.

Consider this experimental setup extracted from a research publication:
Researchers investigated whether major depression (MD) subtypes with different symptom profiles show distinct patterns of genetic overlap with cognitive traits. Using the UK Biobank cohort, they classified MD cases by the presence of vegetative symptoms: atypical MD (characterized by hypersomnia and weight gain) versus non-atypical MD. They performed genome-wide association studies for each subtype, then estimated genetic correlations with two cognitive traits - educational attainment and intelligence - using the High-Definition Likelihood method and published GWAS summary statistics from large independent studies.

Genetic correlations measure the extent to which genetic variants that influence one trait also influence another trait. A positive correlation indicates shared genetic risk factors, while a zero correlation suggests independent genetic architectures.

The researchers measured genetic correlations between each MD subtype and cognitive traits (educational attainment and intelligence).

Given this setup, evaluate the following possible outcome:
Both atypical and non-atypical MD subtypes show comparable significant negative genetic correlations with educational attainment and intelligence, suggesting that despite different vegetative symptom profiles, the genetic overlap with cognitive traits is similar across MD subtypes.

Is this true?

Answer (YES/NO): NO